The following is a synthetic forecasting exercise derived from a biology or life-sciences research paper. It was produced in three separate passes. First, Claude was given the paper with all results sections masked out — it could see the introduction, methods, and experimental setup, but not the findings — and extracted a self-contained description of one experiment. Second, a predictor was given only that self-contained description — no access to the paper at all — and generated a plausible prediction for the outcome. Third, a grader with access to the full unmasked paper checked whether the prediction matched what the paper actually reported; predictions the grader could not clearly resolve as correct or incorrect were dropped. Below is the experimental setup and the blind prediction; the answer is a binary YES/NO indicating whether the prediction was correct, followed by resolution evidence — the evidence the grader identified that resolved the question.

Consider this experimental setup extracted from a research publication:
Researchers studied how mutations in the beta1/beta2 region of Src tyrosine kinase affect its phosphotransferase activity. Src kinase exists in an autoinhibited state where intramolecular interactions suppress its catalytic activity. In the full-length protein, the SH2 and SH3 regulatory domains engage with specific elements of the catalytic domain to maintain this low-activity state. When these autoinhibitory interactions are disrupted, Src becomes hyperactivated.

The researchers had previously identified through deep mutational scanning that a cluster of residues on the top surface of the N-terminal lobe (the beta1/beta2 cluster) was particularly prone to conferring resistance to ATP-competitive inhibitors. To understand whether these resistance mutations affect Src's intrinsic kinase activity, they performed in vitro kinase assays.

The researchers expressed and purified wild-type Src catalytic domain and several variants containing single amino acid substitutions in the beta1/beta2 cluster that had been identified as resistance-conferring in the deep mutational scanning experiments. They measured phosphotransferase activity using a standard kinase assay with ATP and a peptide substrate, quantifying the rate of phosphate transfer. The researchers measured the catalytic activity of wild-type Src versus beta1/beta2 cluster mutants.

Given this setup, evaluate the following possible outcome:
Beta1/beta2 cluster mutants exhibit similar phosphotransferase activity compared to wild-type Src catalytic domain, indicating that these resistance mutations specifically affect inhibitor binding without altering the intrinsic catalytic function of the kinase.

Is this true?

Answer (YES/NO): NO